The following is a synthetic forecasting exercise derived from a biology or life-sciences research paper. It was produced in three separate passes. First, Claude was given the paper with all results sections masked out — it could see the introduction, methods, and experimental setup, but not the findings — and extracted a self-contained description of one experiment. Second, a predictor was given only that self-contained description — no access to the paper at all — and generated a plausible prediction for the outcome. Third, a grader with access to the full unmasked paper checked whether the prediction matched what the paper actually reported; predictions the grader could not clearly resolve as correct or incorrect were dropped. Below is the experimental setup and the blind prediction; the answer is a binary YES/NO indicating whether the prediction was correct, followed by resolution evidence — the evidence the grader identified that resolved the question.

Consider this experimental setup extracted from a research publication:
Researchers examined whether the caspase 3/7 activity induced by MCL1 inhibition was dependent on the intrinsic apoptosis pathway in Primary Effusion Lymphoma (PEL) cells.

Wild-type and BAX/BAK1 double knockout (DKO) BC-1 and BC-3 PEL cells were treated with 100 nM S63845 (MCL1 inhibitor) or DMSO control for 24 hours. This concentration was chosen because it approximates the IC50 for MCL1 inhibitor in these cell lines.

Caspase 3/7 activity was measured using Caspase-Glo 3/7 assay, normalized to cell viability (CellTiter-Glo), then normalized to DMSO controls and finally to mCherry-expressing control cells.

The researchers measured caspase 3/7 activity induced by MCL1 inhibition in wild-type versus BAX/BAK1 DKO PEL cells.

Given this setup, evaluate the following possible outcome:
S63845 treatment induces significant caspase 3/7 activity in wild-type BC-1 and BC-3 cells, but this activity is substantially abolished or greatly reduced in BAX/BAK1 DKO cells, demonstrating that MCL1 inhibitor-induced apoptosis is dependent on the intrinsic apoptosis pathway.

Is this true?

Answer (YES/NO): YES